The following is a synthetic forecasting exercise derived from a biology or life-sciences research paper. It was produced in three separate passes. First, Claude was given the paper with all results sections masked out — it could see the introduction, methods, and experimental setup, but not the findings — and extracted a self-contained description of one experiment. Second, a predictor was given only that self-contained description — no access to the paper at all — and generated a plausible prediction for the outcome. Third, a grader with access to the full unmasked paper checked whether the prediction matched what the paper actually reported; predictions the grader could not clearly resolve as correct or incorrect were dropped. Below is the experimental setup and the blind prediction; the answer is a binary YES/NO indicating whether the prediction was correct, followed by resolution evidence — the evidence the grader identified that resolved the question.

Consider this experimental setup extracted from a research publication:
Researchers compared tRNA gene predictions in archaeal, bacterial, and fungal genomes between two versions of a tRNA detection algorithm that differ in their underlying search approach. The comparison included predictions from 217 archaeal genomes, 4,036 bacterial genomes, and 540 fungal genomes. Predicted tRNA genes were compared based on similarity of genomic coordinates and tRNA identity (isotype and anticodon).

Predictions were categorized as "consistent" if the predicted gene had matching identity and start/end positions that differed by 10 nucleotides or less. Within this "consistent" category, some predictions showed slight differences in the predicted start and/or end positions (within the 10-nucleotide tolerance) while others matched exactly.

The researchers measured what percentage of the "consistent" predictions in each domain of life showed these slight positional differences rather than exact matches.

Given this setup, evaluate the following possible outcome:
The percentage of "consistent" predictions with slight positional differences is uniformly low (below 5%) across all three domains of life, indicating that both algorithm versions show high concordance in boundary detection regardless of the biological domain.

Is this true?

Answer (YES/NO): NO